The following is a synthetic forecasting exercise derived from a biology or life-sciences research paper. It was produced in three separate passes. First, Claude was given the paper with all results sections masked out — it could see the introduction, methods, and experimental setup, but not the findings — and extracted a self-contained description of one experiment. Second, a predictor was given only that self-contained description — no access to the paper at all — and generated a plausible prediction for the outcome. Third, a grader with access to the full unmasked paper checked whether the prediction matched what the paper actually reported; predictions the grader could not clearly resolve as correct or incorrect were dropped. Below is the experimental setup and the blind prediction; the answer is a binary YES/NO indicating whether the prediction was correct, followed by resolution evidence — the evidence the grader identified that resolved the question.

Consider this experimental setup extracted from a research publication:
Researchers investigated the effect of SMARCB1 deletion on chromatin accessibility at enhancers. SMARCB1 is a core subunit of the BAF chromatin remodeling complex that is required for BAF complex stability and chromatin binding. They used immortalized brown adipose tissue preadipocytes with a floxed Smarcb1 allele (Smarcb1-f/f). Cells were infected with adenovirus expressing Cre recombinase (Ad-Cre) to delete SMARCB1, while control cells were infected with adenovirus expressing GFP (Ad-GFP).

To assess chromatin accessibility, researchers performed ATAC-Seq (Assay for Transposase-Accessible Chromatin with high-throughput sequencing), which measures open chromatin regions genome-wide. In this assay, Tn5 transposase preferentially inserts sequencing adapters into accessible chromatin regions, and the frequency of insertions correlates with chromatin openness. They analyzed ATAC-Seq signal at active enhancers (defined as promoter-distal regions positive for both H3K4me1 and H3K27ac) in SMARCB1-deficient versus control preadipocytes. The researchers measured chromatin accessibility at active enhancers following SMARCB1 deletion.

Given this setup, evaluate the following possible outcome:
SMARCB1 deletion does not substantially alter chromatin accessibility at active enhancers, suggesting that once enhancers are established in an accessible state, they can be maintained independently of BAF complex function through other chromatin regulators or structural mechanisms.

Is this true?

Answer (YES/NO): YES